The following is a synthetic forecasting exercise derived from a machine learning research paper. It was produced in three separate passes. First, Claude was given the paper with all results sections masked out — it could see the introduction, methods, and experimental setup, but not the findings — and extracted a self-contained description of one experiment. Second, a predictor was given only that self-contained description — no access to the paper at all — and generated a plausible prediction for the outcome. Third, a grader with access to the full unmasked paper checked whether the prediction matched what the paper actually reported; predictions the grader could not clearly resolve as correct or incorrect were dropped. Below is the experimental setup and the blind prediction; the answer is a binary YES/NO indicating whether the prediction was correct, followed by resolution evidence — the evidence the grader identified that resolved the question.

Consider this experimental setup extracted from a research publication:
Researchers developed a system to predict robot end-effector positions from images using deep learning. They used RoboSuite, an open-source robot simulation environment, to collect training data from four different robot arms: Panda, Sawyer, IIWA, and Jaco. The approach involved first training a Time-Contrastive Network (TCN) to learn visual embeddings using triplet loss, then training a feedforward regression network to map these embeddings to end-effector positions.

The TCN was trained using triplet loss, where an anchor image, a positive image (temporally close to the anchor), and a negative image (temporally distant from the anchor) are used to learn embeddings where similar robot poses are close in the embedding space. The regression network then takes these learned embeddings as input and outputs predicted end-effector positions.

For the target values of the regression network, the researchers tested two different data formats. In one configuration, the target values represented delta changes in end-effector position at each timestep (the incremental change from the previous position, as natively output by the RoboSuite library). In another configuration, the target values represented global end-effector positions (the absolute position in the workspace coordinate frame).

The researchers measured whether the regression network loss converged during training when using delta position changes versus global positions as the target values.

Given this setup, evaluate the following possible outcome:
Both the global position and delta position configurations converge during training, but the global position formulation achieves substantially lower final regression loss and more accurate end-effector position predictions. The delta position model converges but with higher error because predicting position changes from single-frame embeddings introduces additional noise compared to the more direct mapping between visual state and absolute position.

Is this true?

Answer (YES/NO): NO